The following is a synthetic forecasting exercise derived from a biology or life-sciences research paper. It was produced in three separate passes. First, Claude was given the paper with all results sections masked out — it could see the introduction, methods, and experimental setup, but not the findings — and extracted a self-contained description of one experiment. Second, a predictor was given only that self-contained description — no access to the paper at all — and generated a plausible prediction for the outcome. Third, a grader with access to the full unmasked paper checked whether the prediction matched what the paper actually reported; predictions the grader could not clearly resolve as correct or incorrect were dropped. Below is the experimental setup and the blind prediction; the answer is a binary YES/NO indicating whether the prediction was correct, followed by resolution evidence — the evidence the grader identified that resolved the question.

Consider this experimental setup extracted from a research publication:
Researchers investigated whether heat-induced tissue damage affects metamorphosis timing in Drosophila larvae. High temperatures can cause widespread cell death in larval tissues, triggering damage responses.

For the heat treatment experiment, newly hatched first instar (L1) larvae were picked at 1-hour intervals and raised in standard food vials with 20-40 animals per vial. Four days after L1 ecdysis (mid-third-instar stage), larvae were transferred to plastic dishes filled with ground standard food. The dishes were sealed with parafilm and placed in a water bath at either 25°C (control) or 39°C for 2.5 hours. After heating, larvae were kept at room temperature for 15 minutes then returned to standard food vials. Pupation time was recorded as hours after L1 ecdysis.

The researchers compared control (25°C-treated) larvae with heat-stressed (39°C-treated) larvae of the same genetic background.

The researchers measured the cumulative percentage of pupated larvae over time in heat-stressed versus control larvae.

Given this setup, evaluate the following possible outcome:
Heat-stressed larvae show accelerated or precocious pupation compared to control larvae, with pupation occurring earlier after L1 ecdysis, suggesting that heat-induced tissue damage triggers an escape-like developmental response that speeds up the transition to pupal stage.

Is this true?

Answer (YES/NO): NO